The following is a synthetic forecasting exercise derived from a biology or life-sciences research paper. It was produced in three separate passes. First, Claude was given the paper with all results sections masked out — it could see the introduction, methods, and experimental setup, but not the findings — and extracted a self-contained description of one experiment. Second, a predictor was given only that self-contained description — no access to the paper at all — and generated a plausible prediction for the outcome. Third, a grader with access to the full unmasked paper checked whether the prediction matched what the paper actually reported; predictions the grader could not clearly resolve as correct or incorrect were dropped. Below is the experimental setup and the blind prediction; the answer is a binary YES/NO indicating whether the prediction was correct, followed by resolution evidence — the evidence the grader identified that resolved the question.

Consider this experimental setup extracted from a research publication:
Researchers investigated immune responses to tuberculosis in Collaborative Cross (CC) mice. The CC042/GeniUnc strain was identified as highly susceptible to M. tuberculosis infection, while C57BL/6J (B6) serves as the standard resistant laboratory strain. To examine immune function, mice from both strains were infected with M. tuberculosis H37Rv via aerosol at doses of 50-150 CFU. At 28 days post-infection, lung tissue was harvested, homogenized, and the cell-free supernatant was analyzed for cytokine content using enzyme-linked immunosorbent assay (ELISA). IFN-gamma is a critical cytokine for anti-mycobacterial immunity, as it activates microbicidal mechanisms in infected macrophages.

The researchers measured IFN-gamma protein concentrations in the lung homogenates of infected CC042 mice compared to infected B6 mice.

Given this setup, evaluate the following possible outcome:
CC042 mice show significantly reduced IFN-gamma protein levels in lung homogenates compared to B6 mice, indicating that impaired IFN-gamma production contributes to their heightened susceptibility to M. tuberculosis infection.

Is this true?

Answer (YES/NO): YES